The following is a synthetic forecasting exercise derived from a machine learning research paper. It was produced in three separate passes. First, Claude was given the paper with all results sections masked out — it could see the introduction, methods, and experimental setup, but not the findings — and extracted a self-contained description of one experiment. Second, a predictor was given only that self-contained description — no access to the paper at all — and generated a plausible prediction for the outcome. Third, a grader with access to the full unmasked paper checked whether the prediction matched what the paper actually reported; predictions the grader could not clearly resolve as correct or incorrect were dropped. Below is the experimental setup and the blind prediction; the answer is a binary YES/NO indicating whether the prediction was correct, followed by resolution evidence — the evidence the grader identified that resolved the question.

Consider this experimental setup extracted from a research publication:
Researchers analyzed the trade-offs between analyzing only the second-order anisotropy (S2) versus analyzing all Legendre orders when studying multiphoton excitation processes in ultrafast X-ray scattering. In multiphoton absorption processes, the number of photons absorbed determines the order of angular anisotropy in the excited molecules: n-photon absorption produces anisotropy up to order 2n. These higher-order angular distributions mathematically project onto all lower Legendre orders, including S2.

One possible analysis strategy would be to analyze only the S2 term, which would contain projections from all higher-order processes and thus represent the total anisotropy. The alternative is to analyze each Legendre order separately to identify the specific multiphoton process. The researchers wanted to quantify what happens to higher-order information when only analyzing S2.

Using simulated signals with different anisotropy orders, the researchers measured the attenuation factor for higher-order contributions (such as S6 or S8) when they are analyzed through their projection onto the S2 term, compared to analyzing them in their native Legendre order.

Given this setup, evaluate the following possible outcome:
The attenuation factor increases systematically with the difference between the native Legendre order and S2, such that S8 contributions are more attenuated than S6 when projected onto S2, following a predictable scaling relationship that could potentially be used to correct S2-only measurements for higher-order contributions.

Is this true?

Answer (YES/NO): YES